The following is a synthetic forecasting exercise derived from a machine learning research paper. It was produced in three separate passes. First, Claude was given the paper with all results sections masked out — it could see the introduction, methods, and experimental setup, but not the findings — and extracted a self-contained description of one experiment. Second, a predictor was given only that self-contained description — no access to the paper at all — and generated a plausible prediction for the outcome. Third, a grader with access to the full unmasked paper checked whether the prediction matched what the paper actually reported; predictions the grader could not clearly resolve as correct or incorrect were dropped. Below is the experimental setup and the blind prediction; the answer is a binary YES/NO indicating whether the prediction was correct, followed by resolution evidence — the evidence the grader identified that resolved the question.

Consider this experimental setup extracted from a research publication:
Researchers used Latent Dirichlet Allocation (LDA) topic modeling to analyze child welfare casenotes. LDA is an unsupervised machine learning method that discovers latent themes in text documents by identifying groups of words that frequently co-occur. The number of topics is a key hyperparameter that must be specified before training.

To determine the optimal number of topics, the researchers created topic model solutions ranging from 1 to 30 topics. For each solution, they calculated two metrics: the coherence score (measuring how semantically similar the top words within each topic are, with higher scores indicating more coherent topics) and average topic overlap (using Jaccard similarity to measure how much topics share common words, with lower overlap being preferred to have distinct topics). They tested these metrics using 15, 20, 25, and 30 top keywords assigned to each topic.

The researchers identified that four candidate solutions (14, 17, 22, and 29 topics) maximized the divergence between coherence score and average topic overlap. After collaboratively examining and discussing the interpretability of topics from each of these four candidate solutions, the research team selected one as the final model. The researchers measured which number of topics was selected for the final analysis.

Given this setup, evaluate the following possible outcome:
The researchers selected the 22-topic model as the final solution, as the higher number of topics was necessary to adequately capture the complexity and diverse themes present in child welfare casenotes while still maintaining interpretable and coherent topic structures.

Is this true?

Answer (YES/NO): NO